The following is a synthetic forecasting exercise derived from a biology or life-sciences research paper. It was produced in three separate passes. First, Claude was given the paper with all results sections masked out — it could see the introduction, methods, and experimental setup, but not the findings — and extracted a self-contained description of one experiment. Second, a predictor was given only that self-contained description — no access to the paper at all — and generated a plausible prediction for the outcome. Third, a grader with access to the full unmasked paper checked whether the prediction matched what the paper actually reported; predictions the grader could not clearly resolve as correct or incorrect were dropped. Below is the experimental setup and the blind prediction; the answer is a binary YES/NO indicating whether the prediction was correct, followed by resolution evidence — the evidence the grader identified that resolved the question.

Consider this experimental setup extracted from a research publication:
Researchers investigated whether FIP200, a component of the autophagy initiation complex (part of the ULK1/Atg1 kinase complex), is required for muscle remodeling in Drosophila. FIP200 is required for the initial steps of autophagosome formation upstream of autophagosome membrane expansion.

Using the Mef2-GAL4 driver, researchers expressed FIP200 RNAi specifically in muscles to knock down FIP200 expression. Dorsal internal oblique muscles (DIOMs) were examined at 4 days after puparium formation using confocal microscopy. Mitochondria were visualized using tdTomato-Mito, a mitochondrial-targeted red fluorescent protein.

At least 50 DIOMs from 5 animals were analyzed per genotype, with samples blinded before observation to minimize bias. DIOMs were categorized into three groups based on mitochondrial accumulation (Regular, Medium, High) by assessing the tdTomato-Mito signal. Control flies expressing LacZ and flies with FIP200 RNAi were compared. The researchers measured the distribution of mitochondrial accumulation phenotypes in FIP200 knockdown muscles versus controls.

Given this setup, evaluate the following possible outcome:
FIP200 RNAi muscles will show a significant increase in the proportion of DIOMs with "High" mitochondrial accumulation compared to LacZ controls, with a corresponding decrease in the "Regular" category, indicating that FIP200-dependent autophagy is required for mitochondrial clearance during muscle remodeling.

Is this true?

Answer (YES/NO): YES